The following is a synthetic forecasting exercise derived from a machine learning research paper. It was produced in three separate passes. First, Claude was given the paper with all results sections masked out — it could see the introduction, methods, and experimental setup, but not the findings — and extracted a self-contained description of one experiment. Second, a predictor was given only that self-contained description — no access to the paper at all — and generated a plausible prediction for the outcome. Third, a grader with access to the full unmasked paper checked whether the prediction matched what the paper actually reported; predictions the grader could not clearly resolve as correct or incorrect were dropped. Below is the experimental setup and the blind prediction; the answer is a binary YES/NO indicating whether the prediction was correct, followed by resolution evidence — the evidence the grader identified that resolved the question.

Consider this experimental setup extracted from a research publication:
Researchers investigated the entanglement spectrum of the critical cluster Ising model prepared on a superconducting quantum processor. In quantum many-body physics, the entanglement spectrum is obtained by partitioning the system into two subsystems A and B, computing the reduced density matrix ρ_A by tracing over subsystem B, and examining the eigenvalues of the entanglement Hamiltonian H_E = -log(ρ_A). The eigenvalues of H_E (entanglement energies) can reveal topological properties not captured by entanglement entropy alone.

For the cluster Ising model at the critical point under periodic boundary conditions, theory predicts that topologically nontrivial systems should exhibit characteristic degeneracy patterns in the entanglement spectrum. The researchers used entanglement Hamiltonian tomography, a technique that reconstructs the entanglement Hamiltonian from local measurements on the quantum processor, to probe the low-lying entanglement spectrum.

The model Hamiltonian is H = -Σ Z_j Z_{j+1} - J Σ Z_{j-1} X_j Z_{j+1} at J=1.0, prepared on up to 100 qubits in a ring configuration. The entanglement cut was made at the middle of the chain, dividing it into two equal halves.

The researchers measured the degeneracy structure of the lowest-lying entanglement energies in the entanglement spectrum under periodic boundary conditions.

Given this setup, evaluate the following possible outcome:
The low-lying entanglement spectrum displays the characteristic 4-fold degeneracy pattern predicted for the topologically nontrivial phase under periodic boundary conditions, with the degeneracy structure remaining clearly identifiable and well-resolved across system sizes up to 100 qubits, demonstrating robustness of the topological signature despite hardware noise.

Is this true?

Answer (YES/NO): NO